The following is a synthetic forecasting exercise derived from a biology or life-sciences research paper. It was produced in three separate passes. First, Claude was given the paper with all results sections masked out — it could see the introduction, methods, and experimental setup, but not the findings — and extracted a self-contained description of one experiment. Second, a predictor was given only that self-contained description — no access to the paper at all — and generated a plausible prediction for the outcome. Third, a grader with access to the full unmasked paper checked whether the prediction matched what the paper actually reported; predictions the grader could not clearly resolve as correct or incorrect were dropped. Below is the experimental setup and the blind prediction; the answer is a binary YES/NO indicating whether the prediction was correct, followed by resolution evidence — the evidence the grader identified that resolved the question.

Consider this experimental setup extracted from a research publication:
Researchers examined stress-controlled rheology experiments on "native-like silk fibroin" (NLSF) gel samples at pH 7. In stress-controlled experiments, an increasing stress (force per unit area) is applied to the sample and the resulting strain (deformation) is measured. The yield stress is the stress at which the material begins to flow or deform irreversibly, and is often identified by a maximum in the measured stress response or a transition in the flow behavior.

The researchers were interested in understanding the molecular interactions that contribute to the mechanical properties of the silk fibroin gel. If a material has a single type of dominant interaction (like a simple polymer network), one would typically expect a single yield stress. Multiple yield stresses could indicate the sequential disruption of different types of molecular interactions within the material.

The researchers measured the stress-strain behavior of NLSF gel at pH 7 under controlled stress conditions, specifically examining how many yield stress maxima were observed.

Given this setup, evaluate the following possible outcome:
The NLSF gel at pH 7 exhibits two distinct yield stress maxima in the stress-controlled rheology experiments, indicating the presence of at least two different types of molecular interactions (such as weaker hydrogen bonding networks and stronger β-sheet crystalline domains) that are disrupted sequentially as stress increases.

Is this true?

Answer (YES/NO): YES